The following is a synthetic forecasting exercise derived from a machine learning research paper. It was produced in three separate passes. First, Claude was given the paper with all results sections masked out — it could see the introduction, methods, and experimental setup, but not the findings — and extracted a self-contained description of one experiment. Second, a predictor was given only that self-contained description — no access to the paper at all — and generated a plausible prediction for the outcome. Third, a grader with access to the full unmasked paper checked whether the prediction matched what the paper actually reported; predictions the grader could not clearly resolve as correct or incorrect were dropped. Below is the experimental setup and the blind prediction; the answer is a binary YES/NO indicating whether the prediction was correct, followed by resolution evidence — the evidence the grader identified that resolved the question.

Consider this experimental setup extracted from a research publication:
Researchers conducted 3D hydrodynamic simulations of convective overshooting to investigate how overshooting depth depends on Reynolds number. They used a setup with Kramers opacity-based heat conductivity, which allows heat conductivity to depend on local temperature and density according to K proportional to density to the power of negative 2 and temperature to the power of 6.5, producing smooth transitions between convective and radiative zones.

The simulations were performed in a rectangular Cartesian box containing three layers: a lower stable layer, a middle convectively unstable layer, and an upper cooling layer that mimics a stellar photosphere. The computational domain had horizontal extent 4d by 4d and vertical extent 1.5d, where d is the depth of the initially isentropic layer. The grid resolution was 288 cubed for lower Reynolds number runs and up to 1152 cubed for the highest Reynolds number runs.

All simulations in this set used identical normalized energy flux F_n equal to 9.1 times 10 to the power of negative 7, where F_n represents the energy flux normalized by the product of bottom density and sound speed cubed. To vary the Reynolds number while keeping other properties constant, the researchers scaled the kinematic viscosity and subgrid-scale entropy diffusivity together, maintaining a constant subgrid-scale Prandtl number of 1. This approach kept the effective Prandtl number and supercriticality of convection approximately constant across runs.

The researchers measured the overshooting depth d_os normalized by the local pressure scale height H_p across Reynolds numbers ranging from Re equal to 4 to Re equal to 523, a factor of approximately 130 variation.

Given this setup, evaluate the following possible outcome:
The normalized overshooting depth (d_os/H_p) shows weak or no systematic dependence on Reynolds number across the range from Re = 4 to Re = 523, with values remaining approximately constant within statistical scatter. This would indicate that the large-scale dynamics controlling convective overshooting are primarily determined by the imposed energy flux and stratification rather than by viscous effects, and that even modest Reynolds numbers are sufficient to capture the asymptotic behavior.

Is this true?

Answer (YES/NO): YES